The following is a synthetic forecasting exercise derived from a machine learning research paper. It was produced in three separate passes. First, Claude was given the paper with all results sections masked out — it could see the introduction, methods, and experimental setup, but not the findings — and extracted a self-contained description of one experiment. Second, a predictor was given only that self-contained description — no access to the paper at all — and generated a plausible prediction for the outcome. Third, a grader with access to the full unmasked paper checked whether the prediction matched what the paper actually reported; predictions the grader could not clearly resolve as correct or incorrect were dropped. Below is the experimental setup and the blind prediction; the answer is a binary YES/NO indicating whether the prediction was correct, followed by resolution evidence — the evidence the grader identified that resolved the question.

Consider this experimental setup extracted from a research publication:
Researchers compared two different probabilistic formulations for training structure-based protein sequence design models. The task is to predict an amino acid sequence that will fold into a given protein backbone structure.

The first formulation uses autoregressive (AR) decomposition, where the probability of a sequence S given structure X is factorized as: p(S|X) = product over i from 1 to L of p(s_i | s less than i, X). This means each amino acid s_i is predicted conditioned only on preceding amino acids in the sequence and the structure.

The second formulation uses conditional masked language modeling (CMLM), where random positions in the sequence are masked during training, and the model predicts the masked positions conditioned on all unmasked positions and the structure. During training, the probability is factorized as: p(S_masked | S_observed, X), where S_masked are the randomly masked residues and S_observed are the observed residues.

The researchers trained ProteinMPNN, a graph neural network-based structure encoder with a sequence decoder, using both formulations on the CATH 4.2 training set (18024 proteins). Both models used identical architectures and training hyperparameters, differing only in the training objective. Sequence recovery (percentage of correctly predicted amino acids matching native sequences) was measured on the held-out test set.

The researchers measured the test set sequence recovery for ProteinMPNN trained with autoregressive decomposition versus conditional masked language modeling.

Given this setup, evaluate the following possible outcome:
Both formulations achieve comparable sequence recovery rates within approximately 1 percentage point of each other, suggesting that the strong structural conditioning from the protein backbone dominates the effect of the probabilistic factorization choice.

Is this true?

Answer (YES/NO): NO